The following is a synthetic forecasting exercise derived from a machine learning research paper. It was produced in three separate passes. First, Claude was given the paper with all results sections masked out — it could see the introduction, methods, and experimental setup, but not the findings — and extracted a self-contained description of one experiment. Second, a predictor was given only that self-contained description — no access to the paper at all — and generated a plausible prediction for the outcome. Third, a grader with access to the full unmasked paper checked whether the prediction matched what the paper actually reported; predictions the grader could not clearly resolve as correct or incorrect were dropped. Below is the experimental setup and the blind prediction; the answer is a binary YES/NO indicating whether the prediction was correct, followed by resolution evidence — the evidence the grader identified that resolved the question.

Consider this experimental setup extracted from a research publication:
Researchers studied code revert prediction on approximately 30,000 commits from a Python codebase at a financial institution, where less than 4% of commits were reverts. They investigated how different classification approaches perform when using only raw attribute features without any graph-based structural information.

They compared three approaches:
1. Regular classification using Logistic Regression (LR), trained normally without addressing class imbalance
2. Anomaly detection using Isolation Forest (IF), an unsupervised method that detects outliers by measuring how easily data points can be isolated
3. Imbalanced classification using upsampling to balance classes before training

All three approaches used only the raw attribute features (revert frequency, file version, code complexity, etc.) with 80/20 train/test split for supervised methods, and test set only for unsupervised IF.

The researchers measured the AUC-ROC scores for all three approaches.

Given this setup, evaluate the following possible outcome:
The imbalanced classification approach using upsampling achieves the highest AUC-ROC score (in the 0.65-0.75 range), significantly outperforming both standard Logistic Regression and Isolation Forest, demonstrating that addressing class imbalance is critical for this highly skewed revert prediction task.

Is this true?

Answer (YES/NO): YES